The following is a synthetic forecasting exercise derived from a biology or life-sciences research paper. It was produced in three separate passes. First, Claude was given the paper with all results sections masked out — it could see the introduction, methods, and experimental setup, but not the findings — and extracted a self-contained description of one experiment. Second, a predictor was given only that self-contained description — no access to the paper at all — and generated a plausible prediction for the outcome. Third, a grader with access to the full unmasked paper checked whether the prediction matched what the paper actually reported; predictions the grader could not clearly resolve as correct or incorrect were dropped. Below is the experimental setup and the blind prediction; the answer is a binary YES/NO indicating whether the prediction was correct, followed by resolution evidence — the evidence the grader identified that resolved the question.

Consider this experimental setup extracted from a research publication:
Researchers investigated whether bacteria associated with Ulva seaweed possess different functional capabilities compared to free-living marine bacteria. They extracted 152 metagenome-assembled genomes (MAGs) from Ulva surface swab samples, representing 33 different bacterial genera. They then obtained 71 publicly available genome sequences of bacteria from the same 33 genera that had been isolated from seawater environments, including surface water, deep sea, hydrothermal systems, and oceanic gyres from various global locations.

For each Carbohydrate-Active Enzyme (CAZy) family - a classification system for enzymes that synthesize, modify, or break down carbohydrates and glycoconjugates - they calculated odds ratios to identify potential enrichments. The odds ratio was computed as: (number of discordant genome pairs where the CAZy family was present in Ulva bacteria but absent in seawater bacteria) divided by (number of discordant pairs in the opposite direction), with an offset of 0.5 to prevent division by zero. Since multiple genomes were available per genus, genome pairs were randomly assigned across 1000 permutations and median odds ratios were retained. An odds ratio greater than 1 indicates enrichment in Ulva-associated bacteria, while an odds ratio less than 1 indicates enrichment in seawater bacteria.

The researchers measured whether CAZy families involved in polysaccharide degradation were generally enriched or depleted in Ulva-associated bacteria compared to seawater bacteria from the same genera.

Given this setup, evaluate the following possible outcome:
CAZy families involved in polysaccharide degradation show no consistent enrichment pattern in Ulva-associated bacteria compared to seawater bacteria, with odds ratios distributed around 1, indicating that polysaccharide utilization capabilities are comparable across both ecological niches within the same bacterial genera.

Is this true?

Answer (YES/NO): NO